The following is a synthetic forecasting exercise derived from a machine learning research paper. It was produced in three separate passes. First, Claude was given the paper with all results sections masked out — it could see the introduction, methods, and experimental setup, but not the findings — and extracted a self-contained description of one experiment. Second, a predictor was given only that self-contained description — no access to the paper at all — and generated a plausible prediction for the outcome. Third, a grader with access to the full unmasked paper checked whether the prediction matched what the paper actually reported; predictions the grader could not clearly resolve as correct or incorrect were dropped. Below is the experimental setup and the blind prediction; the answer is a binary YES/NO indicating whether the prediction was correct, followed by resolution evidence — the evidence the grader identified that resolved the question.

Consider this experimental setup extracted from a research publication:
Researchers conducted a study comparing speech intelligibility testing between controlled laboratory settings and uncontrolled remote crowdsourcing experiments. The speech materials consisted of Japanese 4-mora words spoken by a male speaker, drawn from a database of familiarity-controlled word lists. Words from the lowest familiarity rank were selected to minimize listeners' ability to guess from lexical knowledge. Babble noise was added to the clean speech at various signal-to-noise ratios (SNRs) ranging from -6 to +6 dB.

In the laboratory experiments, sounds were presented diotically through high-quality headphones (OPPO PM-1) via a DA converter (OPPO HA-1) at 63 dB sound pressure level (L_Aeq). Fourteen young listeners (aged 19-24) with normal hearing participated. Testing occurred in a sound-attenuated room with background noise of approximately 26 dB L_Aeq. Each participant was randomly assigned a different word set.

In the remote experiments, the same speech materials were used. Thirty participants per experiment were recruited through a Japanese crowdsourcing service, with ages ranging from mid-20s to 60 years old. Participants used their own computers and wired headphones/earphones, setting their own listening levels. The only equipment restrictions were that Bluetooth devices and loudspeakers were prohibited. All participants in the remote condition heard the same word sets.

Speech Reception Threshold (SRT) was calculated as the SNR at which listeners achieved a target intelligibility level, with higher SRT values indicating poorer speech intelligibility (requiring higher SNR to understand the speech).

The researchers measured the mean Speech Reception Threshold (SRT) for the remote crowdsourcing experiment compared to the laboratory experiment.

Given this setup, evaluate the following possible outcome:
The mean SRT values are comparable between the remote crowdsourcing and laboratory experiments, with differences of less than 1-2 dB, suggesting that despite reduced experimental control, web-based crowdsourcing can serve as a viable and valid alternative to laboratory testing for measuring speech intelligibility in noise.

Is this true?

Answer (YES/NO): NO